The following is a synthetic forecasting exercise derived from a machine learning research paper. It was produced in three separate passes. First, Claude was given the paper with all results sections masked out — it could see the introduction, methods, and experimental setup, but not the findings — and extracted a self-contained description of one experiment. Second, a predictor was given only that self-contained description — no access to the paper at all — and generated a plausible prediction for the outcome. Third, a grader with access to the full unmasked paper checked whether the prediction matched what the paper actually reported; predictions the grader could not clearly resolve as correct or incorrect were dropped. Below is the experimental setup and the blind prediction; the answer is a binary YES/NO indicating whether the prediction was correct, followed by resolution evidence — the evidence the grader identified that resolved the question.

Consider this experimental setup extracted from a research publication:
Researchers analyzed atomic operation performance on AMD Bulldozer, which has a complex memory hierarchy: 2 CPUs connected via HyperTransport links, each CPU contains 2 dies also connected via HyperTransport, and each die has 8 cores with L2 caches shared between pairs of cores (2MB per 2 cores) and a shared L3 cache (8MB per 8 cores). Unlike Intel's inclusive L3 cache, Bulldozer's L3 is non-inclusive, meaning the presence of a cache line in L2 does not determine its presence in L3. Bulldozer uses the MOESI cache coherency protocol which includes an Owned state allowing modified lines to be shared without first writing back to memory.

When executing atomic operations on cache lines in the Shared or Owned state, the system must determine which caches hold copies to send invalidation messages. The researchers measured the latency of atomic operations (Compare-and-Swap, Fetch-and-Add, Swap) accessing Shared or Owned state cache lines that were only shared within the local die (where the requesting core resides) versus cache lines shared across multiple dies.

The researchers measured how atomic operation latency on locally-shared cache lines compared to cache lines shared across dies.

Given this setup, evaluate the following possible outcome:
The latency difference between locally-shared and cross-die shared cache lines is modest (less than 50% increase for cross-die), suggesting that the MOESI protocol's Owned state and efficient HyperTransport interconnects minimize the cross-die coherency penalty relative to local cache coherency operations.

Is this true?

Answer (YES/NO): NO